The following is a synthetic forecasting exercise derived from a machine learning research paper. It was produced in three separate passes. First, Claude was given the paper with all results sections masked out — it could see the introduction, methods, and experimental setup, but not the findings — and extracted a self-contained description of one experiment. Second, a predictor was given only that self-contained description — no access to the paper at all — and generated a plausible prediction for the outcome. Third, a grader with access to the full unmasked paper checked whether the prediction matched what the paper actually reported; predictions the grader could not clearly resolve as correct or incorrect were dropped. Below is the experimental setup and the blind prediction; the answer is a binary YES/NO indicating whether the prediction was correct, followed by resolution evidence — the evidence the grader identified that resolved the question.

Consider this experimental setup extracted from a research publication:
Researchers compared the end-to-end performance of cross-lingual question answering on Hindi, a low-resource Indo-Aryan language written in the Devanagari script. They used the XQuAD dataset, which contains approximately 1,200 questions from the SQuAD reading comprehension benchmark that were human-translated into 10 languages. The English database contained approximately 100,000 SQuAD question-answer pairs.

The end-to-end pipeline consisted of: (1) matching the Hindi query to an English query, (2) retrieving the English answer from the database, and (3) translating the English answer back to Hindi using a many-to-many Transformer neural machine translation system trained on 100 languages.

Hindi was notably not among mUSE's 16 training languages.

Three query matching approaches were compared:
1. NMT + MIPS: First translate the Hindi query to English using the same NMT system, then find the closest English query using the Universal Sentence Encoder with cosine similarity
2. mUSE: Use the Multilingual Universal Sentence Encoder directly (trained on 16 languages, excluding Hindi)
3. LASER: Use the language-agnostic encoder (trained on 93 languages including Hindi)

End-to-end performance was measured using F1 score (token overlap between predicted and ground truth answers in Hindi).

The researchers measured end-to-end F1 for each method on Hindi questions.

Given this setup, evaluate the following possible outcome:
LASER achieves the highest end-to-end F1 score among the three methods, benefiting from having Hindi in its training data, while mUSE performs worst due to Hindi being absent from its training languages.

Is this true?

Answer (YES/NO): NO